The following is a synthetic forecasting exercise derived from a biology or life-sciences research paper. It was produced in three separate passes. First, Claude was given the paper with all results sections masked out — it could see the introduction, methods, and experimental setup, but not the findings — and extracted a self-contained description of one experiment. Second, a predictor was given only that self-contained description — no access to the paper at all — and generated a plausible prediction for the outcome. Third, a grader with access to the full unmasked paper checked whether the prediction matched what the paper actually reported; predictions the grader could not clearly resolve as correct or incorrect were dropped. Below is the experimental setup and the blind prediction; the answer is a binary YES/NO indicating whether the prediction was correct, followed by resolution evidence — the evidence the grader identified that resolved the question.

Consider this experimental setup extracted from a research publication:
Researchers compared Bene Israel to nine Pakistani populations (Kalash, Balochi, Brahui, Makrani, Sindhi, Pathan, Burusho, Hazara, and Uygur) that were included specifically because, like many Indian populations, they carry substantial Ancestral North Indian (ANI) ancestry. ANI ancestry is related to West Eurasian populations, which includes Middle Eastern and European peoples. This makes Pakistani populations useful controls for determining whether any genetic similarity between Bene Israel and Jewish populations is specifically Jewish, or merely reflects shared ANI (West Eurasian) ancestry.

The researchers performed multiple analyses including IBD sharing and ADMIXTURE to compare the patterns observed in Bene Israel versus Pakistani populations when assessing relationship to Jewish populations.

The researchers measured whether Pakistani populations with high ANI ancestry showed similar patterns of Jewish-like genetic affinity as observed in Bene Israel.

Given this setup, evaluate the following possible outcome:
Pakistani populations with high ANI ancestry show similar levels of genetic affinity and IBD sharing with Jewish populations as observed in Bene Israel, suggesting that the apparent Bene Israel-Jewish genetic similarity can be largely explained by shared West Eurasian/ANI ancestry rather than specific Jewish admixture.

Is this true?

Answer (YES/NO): NO